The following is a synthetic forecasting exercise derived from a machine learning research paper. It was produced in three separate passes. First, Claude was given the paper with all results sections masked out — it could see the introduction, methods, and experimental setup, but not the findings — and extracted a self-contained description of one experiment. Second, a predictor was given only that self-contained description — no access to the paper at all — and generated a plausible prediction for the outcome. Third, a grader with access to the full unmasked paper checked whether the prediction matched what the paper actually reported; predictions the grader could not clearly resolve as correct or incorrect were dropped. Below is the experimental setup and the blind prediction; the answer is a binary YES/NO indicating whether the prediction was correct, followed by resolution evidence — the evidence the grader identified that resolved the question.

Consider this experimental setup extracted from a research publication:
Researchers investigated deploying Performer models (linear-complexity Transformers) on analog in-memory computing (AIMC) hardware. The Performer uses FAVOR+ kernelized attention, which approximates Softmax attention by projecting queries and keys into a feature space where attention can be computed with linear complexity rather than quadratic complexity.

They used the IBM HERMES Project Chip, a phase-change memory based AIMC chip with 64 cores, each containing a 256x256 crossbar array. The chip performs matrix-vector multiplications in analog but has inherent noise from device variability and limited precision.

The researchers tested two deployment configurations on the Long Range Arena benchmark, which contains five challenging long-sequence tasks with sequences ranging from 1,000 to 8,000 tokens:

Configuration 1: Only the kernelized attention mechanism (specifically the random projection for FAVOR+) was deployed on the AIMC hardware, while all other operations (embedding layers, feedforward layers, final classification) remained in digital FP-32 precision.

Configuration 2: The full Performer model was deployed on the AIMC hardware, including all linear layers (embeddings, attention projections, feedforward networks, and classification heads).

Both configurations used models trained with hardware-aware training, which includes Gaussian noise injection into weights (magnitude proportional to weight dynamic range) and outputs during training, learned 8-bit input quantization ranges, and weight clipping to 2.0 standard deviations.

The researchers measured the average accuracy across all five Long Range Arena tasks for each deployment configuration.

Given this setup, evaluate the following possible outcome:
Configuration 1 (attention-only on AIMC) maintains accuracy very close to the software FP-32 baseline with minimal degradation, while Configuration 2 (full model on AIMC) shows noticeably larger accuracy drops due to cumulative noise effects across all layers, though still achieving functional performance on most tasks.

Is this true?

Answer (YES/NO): YES